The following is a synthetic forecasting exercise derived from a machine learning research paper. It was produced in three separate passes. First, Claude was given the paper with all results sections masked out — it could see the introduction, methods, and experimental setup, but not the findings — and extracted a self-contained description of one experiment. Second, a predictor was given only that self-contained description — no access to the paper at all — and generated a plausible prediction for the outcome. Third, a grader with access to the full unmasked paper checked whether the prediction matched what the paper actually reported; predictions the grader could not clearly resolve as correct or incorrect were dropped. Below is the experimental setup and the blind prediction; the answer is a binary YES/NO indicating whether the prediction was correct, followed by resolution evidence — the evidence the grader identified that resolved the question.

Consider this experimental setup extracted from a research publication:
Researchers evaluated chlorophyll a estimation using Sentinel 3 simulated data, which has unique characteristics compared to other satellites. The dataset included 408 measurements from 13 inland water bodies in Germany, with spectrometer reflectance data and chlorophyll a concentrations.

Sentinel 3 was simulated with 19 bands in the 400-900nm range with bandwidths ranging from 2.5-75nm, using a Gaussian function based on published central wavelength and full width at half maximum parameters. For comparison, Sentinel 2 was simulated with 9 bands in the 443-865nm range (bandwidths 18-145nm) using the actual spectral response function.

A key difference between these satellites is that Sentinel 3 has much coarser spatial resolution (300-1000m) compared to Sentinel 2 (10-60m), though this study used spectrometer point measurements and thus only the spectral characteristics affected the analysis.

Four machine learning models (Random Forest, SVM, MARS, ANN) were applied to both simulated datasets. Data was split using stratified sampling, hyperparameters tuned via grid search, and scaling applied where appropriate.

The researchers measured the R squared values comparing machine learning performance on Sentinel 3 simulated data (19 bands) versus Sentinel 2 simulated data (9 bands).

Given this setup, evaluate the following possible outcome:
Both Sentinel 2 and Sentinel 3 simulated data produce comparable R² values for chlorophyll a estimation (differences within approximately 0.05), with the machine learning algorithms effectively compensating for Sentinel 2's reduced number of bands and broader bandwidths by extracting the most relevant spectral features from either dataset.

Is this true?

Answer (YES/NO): YES